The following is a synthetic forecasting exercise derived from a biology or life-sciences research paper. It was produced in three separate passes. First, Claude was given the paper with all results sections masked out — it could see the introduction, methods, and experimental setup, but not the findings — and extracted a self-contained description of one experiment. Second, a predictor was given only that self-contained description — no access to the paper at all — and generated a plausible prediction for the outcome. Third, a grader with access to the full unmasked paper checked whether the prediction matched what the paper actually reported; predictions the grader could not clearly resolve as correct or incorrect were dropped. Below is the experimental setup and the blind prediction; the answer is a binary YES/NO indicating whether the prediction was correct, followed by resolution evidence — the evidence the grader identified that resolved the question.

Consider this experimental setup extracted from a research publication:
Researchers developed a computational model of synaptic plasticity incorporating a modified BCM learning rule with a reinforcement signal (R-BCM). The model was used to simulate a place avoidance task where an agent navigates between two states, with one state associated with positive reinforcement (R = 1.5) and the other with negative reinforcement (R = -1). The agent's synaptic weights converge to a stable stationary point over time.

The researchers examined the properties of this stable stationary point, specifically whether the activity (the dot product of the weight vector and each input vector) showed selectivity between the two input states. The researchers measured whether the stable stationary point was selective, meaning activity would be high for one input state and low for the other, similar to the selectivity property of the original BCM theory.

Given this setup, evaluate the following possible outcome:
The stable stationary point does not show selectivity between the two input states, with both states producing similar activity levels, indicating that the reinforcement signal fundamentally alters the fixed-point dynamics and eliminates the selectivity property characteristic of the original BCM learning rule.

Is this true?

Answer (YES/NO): NO